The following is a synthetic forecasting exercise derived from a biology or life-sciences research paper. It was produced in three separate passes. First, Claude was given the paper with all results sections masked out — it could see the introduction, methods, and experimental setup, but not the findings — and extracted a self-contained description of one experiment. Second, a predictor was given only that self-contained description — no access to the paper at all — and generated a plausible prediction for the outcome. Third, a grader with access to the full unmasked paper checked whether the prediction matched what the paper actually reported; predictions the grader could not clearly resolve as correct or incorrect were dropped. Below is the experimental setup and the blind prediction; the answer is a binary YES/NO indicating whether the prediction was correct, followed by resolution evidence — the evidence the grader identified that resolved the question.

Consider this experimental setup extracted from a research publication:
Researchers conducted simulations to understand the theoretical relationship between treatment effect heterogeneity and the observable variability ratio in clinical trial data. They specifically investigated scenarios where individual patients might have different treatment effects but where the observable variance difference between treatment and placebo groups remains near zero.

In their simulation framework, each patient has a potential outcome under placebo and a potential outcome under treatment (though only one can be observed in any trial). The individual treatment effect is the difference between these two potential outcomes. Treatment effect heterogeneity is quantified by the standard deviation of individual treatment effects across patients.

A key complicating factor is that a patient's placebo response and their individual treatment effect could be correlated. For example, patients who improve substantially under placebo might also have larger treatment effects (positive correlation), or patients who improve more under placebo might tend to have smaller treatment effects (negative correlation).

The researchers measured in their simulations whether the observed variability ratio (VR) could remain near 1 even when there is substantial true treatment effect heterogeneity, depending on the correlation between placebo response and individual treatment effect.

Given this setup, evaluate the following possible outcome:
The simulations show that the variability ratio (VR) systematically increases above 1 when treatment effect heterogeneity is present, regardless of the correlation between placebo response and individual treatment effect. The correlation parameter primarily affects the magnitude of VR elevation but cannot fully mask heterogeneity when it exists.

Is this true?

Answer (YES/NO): NO